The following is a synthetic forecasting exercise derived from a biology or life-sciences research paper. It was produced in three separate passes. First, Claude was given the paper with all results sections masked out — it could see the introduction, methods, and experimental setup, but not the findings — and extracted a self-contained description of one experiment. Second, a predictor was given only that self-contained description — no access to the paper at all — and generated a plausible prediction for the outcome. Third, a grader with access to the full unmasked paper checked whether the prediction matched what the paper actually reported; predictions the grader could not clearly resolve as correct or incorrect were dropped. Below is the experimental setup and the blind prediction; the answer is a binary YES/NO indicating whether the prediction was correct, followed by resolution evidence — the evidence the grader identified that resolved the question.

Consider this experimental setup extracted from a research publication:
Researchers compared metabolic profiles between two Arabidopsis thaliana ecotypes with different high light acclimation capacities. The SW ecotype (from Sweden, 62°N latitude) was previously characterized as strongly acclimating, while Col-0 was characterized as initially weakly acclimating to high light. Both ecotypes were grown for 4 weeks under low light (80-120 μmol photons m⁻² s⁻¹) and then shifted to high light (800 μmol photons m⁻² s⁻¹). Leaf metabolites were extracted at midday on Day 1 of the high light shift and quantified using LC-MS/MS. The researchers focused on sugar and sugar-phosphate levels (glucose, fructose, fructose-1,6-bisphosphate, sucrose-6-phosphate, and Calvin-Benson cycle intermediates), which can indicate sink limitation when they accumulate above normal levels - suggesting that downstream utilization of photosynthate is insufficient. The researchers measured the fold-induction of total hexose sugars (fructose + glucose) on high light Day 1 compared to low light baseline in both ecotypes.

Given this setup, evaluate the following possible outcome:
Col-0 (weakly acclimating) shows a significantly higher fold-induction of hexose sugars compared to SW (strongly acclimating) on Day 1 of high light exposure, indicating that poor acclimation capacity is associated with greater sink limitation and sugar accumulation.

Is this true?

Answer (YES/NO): YES